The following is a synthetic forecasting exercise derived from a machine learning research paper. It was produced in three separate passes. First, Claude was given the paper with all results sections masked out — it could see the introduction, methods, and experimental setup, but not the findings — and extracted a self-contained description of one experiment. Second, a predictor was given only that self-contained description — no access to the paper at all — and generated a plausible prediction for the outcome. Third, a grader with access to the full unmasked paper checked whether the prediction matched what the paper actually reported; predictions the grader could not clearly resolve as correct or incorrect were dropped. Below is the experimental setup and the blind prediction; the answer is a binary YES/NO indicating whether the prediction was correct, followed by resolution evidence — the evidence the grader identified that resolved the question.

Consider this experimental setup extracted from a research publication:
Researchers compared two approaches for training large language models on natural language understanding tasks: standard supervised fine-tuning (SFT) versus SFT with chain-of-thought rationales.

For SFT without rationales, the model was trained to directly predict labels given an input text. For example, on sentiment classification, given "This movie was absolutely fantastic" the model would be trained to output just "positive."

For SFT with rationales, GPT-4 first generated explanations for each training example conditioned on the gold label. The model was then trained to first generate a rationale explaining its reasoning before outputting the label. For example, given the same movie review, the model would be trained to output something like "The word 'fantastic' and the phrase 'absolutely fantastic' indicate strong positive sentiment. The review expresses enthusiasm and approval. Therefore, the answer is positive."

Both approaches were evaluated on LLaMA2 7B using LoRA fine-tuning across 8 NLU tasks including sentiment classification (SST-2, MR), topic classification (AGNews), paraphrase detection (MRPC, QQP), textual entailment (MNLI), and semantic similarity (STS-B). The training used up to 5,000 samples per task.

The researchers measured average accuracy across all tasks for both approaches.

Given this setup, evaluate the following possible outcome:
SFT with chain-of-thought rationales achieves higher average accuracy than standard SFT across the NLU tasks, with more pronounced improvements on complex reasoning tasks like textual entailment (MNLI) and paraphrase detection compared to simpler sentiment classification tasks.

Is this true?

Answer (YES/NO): NO